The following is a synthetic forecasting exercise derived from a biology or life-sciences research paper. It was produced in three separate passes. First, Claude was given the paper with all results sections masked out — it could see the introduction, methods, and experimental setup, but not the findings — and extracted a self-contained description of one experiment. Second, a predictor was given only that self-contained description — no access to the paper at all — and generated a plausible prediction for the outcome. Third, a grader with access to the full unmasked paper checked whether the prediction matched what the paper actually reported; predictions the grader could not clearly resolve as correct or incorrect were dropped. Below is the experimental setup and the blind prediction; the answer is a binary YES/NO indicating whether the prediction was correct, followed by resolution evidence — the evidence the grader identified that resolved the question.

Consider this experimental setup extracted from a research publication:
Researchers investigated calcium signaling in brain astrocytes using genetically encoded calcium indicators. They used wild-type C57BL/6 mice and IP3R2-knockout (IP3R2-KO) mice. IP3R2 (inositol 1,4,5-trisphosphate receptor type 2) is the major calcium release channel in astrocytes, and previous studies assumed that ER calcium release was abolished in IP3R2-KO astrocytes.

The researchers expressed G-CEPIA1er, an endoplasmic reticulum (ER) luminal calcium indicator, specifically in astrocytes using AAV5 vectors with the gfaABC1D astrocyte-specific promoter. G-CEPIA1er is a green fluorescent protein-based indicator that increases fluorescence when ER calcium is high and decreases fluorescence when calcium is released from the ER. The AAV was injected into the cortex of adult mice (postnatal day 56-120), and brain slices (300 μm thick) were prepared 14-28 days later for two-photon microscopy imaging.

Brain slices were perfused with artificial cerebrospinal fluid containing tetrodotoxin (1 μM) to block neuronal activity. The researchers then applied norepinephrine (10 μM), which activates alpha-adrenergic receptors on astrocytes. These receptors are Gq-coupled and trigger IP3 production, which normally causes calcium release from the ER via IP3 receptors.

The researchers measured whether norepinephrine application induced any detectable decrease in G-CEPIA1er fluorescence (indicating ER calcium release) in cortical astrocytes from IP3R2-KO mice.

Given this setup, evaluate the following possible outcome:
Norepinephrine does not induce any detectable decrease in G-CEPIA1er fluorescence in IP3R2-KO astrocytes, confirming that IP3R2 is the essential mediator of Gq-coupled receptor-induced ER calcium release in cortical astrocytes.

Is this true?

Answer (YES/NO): NO